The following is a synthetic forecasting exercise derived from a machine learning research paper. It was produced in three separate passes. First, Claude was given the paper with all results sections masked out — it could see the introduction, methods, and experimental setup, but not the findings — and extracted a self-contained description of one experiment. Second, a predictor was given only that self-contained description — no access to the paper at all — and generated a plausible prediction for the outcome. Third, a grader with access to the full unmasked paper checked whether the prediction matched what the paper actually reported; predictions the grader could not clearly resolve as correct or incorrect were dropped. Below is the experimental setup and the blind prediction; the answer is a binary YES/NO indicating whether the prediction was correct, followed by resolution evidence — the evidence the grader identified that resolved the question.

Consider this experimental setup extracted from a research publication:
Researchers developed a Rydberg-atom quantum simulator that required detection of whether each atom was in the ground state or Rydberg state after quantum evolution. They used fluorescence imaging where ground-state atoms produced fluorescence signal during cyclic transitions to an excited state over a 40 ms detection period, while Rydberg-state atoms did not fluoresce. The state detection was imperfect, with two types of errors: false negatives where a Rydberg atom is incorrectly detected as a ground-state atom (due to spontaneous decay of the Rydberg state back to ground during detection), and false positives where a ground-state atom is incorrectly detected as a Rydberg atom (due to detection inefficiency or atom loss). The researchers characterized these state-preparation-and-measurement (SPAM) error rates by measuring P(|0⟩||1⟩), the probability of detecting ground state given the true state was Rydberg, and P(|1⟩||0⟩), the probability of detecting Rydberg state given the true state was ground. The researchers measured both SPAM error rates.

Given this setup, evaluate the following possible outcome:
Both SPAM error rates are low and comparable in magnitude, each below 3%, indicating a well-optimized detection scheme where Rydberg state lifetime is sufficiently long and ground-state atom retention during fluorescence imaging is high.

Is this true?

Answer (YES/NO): NO